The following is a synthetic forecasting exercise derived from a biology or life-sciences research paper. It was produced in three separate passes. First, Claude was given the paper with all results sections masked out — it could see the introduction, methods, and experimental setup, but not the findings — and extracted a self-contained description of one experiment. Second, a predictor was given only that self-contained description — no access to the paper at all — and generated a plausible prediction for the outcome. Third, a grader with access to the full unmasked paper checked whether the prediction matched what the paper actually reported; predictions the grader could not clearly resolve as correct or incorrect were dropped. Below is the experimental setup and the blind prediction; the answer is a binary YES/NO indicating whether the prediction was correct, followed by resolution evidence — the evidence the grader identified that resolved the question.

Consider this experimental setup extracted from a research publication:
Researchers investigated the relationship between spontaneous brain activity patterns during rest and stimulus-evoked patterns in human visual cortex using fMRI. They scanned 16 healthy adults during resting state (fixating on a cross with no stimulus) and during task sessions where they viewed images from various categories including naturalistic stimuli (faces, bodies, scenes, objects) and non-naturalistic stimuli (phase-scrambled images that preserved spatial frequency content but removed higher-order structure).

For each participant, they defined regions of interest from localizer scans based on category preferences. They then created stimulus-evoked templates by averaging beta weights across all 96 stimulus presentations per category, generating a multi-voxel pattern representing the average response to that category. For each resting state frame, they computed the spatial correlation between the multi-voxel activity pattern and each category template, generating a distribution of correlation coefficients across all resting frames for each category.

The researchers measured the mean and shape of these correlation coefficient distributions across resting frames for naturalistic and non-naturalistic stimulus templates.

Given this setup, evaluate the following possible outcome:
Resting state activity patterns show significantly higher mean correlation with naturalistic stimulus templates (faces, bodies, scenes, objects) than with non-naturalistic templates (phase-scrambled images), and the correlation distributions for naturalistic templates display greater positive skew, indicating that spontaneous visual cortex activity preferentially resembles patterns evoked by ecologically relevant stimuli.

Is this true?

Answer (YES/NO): NO